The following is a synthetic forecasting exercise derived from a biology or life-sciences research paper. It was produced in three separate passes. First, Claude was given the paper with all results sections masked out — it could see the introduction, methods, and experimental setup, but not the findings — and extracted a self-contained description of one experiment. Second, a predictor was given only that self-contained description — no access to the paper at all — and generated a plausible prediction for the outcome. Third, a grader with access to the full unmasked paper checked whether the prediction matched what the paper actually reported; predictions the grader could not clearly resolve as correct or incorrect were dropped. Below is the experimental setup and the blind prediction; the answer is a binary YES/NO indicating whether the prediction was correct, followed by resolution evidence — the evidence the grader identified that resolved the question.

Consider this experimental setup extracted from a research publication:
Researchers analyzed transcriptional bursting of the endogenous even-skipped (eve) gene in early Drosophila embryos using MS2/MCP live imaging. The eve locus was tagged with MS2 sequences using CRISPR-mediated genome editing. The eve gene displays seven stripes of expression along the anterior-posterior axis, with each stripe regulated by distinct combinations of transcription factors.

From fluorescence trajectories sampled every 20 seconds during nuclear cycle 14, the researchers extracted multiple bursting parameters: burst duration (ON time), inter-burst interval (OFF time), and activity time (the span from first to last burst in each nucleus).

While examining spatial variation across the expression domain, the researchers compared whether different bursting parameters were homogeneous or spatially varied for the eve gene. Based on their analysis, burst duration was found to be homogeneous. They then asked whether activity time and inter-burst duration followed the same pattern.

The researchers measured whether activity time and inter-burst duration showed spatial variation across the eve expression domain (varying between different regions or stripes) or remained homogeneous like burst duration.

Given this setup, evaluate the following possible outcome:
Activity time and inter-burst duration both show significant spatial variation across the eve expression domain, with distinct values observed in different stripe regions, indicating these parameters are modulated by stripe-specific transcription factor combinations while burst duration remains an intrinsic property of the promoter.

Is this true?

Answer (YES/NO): YES